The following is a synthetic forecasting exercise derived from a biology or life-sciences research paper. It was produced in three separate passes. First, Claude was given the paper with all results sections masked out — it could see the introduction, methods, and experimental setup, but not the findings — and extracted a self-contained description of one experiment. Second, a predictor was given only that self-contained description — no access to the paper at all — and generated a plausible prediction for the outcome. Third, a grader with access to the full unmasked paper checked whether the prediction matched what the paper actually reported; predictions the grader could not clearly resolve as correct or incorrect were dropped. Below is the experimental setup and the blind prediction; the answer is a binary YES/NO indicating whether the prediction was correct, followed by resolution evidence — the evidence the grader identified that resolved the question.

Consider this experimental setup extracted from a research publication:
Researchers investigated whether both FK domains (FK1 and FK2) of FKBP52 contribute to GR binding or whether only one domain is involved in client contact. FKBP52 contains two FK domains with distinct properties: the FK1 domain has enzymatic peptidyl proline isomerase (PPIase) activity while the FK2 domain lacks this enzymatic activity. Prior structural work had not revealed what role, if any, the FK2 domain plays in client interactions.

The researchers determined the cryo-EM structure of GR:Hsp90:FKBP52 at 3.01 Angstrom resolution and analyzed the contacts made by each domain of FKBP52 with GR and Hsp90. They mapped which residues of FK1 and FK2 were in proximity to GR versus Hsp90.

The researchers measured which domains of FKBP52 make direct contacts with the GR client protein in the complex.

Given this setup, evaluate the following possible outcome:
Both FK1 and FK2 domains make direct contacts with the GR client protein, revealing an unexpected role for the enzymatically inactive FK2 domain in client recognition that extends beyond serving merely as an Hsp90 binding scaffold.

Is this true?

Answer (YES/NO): YES